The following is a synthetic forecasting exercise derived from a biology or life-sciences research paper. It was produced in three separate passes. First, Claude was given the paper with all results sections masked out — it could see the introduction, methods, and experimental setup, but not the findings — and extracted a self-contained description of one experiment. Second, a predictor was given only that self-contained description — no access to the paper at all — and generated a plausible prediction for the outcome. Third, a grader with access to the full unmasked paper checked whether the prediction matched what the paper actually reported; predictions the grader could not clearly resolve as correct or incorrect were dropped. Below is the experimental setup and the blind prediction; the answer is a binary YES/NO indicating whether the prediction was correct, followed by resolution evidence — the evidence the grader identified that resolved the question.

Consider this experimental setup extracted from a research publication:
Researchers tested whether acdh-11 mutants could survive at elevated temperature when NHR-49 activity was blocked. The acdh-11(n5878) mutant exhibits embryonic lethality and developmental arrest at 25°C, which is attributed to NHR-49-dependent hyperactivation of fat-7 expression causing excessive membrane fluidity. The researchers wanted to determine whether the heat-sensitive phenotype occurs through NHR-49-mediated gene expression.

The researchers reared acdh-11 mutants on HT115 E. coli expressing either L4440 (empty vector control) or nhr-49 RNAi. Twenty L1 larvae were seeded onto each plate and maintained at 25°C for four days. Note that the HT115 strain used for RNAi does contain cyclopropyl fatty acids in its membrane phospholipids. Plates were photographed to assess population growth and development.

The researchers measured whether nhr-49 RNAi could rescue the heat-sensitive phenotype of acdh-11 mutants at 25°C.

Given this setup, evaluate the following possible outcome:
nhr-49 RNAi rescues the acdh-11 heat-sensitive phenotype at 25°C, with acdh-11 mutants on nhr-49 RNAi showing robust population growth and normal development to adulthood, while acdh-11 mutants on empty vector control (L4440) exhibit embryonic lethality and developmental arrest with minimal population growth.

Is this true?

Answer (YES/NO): YES